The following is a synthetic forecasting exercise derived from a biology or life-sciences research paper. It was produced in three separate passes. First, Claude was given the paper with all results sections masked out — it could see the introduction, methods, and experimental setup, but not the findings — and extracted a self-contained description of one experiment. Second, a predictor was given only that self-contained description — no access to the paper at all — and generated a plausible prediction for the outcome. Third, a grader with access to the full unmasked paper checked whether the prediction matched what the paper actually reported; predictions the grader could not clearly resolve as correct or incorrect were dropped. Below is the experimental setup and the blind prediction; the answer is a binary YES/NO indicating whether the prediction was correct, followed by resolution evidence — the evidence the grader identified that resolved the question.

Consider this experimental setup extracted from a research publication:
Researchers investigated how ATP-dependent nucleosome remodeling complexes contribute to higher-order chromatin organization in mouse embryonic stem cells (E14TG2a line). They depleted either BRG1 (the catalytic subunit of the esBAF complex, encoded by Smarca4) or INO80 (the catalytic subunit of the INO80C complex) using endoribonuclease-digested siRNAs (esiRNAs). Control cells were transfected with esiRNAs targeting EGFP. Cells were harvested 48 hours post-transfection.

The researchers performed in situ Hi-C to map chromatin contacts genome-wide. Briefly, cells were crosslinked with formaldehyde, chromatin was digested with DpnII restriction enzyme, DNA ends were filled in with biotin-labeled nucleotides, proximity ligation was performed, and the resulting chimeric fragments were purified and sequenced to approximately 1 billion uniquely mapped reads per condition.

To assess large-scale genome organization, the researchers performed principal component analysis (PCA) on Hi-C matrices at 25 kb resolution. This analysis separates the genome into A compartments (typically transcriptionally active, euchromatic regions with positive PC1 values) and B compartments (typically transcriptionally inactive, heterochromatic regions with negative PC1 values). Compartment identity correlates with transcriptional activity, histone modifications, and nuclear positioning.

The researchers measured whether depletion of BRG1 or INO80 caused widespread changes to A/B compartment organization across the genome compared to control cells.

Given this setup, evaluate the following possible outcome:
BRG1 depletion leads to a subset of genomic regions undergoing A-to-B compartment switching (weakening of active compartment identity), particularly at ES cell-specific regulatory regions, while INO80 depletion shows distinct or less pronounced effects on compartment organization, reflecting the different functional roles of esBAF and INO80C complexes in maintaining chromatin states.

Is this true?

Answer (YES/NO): NO